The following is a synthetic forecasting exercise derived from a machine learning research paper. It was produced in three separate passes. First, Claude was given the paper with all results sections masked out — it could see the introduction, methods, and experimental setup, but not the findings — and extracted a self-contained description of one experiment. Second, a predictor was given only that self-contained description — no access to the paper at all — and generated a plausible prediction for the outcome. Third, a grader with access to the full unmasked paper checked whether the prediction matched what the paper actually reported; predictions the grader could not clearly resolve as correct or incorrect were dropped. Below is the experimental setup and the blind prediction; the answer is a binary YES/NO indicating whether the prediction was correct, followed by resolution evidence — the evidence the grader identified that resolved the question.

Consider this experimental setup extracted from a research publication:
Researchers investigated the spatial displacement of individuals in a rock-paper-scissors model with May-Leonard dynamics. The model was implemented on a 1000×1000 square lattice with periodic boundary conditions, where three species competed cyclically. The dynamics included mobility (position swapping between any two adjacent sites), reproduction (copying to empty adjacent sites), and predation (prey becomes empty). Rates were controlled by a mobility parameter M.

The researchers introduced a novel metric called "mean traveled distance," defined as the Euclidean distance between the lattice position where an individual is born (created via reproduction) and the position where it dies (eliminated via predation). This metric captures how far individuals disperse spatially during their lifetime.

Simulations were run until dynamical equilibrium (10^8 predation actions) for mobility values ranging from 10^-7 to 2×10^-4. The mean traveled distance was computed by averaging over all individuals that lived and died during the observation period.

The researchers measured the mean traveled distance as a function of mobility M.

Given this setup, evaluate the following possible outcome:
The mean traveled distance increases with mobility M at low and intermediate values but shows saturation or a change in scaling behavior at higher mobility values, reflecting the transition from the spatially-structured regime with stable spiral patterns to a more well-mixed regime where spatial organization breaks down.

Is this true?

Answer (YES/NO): NO